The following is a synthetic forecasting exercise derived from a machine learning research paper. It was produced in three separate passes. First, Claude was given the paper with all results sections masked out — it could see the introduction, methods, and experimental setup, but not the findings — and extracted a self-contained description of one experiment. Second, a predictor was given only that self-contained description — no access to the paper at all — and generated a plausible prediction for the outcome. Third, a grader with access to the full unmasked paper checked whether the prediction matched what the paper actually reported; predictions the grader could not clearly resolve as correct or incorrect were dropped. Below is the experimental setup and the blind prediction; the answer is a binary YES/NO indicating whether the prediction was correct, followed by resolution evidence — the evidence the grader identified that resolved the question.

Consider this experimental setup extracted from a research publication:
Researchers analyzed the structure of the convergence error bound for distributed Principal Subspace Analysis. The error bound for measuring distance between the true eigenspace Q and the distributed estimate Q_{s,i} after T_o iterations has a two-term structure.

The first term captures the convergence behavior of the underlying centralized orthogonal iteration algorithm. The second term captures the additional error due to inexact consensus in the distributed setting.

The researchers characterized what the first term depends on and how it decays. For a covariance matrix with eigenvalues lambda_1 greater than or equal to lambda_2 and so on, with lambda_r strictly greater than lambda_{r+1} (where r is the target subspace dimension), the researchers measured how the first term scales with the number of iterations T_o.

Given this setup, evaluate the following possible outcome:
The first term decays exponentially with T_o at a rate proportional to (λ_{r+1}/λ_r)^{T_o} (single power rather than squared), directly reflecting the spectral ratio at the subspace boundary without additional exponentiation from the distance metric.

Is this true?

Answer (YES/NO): YES